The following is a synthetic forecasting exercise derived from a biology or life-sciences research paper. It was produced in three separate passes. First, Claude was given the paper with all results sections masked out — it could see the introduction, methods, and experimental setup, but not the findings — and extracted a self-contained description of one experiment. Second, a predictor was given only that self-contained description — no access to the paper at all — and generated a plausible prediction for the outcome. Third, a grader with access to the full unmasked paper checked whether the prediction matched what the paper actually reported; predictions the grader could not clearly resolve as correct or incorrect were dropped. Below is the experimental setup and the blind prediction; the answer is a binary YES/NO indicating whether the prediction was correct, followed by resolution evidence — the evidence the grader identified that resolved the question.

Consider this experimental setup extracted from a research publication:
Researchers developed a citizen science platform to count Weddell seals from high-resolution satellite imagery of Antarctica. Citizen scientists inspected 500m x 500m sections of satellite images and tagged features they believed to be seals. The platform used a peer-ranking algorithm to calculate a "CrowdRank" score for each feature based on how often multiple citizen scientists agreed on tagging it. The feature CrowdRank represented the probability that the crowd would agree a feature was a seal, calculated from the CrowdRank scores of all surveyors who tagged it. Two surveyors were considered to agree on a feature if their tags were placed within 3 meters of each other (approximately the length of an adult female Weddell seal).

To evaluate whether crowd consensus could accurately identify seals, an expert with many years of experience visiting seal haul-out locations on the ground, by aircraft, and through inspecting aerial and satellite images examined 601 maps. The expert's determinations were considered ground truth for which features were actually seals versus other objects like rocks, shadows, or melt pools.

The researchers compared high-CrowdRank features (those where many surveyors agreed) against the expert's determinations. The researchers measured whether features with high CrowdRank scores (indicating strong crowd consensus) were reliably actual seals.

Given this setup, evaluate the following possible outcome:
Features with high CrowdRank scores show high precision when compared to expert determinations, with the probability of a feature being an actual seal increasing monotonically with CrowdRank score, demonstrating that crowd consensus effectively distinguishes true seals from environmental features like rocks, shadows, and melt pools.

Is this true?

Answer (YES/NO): NO